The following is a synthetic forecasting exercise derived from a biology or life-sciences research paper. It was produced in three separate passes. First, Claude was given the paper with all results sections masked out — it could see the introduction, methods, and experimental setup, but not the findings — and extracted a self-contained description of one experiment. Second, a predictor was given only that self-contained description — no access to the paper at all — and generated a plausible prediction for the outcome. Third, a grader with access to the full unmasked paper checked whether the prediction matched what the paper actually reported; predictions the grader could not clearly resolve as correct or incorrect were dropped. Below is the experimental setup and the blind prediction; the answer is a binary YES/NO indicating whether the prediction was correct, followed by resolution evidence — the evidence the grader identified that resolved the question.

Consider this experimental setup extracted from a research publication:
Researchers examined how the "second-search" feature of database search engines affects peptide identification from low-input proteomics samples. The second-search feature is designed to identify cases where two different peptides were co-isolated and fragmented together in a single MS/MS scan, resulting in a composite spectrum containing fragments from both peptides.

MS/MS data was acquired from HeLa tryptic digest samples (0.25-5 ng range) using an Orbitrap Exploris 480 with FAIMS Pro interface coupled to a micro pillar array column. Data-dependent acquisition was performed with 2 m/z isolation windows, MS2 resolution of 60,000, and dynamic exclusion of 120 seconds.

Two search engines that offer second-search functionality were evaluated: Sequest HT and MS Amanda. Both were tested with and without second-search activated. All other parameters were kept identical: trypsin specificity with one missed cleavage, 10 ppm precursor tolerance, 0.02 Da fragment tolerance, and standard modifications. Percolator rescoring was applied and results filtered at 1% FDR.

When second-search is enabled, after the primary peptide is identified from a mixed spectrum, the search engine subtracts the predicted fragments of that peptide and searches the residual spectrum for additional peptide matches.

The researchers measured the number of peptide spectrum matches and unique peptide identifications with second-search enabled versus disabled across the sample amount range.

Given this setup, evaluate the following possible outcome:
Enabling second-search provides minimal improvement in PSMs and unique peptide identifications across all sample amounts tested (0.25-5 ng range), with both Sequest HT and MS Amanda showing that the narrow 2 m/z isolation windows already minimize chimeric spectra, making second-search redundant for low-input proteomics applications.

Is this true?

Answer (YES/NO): NO